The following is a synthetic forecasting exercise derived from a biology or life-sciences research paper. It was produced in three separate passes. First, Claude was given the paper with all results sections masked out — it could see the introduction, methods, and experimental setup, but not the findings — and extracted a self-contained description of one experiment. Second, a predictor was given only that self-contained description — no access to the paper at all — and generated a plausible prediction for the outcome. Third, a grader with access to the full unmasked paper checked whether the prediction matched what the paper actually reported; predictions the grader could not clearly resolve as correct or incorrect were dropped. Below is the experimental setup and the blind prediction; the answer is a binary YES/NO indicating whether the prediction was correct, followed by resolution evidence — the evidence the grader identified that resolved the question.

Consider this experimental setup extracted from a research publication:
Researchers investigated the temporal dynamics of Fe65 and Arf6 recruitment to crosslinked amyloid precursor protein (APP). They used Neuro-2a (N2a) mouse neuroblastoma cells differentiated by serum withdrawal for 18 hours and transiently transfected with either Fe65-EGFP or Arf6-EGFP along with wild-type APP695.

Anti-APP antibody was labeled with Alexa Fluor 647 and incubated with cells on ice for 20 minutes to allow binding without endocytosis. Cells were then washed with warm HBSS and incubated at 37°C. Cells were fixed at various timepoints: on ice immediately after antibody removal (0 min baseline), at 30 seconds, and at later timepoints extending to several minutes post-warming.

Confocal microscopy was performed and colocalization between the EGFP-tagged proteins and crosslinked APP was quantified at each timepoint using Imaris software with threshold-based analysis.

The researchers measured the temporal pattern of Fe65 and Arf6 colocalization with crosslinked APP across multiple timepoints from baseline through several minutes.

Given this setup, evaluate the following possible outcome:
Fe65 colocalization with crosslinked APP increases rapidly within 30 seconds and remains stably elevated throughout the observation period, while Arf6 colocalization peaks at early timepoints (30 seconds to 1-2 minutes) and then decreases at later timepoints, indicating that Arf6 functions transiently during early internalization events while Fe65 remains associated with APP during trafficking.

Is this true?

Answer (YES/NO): NO